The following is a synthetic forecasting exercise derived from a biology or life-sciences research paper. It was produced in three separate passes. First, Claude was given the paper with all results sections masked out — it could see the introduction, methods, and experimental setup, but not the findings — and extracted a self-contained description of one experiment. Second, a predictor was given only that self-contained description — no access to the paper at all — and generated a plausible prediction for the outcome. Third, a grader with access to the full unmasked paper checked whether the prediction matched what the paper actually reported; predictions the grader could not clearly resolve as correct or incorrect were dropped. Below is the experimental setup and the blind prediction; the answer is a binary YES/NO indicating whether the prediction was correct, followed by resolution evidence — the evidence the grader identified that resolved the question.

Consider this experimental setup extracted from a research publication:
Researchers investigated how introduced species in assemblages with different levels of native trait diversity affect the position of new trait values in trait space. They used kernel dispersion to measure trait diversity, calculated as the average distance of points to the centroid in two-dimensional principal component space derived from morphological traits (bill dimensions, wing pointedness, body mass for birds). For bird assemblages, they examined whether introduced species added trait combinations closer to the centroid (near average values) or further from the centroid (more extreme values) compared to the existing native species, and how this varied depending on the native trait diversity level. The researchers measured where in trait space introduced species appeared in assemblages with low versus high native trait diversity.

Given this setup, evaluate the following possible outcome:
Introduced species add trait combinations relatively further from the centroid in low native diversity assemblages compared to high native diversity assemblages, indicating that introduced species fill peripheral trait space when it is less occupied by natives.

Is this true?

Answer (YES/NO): YES